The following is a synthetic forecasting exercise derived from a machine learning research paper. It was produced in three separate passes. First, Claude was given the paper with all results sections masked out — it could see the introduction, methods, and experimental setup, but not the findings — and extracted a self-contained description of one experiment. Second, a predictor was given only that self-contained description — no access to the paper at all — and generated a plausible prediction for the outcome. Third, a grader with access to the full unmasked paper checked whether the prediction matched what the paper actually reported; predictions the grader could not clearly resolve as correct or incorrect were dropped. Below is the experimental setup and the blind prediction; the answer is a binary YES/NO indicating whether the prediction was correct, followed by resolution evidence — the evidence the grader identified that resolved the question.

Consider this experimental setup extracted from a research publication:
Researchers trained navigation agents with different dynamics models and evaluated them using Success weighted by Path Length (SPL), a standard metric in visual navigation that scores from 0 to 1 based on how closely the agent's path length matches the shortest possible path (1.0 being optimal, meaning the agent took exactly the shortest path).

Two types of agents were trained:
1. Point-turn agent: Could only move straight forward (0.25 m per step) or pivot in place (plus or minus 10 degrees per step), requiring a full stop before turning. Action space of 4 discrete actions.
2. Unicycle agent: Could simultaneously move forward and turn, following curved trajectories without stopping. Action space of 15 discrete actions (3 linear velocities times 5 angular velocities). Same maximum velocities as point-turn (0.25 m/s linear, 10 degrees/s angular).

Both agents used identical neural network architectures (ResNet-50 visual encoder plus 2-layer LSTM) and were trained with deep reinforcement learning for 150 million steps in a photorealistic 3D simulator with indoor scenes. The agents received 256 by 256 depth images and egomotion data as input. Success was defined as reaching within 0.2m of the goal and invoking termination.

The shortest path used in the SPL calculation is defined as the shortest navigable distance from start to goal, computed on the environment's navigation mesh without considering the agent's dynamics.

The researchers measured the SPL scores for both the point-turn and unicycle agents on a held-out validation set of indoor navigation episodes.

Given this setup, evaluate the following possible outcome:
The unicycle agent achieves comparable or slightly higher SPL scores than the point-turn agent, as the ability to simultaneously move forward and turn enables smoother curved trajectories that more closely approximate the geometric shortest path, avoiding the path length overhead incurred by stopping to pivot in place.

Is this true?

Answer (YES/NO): NO